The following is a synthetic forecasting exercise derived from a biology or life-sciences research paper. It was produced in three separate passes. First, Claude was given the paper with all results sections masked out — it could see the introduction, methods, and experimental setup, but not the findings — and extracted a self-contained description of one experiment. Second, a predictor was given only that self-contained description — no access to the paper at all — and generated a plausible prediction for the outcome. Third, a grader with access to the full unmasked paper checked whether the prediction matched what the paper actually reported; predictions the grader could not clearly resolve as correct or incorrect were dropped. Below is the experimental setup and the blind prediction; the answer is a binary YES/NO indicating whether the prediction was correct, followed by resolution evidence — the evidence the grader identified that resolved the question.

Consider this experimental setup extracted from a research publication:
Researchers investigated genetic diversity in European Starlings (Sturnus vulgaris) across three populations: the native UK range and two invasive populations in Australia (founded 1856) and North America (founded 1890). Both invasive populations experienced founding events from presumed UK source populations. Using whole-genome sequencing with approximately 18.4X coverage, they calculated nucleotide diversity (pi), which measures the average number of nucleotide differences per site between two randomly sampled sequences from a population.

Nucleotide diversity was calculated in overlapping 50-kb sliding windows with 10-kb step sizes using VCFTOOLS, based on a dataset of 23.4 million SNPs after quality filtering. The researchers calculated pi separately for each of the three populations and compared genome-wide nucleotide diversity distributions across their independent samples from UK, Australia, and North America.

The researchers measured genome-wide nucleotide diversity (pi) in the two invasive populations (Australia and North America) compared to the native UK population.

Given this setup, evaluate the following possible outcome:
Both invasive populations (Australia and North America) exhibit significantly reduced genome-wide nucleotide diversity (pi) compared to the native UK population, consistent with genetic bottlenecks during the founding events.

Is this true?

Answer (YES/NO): NO